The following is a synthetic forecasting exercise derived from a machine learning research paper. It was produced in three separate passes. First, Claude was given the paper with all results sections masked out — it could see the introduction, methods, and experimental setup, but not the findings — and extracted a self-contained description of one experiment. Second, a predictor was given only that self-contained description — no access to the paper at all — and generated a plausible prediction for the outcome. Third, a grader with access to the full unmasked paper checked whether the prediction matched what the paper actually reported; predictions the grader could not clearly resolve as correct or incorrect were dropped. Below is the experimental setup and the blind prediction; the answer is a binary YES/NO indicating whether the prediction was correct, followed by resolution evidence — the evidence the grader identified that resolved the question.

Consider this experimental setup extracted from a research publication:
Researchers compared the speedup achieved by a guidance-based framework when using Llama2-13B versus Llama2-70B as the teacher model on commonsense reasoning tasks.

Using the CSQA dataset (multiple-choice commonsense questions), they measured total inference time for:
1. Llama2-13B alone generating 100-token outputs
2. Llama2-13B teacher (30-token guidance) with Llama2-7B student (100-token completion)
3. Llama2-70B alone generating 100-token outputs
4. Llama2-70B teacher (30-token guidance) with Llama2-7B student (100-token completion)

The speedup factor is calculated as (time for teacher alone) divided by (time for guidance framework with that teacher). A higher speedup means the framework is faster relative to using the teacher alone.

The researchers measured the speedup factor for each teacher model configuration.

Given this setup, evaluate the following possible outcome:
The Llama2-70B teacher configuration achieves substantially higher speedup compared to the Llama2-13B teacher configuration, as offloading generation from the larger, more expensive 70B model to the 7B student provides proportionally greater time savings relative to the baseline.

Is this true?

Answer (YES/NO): YES